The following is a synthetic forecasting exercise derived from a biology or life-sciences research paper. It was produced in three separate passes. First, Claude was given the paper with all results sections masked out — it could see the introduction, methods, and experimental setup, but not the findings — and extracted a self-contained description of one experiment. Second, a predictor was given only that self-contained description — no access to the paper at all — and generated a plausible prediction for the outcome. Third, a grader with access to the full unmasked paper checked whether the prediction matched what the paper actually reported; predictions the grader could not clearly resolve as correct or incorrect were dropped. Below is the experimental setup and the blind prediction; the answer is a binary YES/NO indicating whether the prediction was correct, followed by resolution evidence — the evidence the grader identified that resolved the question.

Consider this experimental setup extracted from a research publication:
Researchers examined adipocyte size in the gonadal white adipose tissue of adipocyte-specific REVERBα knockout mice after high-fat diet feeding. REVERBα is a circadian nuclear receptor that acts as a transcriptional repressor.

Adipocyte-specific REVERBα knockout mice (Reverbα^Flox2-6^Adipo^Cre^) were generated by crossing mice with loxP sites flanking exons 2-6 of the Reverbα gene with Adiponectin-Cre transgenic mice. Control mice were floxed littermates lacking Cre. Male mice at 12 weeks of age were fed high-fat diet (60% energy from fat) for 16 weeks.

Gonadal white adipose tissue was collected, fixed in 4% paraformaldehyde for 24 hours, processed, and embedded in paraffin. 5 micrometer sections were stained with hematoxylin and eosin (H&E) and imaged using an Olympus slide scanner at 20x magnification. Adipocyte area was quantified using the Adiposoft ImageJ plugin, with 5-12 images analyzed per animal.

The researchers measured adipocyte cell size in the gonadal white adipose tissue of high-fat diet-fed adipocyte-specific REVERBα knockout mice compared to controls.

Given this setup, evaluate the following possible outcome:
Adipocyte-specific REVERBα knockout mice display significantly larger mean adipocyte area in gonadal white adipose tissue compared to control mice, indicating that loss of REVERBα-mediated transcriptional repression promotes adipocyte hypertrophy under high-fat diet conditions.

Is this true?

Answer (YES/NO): NO